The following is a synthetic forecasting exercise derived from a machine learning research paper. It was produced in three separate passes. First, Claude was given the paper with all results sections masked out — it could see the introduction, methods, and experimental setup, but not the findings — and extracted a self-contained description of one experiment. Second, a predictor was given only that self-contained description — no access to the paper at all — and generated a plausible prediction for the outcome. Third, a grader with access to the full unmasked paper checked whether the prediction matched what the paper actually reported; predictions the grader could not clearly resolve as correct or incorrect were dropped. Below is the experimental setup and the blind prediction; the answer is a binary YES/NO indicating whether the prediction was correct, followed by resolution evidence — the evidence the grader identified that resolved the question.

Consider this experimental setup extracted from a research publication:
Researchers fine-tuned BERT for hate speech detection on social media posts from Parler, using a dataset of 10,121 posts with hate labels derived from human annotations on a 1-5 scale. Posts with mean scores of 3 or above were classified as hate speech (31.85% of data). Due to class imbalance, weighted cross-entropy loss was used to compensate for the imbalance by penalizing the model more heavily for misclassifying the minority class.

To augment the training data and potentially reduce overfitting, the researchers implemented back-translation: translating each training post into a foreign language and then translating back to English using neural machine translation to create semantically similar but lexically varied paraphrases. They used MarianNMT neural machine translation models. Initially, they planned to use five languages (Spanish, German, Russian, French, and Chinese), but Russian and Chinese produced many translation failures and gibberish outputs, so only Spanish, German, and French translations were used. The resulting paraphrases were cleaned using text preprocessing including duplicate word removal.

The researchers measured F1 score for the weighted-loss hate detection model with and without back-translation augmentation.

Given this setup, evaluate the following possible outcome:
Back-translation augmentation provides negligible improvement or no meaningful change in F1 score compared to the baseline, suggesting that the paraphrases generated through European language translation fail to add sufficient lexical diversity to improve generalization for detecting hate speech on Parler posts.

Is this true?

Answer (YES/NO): NO